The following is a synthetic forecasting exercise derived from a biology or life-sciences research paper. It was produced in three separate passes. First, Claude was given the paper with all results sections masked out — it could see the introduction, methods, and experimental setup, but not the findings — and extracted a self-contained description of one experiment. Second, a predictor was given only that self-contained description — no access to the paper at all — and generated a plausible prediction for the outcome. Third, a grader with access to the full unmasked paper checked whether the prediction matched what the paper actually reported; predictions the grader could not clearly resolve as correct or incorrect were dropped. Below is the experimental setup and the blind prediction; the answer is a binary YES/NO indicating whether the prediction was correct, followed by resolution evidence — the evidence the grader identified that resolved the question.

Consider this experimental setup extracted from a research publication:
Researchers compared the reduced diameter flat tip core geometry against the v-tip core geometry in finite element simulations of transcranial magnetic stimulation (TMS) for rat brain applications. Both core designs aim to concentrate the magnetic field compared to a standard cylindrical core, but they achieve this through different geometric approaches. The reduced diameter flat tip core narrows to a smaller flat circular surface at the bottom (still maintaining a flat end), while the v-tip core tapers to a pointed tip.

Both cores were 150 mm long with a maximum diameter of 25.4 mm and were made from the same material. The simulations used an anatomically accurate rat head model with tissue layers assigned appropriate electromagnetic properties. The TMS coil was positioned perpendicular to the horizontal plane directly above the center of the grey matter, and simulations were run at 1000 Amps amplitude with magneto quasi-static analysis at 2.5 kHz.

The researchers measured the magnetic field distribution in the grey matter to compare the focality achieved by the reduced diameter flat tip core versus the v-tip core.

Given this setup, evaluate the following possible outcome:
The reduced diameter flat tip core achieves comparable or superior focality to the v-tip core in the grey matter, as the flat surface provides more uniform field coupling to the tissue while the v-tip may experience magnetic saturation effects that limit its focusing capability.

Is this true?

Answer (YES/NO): NO